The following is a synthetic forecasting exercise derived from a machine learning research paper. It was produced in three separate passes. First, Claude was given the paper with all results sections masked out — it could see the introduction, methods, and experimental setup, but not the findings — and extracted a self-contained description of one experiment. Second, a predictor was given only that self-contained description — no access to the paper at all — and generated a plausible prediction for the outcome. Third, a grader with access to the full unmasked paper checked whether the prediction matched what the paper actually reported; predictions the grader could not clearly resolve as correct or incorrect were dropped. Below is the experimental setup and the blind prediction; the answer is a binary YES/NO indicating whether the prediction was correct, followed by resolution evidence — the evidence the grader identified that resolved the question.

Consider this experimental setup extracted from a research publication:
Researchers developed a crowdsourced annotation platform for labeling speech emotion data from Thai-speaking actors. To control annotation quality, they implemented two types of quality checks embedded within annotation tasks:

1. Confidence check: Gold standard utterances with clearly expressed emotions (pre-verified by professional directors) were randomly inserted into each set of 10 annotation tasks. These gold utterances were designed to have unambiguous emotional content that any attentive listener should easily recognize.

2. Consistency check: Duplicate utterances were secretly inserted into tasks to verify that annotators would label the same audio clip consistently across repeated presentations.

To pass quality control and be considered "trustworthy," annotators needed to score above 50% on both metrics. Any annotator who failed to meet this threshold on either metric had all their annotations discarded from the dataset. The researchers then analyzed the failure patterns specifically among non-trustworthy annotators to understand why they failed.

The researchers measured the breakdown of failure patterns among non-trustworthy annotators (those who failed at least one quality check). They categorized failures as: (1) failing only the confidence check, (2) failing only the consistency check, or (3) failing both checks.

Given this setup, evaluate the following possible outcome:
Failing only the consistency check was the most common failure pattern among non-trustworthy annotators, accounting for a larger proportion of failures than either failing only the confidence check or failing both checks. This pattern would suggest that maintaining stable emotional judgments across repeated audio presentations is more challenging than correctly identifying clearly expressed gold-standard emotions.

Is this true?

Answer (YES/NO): NO